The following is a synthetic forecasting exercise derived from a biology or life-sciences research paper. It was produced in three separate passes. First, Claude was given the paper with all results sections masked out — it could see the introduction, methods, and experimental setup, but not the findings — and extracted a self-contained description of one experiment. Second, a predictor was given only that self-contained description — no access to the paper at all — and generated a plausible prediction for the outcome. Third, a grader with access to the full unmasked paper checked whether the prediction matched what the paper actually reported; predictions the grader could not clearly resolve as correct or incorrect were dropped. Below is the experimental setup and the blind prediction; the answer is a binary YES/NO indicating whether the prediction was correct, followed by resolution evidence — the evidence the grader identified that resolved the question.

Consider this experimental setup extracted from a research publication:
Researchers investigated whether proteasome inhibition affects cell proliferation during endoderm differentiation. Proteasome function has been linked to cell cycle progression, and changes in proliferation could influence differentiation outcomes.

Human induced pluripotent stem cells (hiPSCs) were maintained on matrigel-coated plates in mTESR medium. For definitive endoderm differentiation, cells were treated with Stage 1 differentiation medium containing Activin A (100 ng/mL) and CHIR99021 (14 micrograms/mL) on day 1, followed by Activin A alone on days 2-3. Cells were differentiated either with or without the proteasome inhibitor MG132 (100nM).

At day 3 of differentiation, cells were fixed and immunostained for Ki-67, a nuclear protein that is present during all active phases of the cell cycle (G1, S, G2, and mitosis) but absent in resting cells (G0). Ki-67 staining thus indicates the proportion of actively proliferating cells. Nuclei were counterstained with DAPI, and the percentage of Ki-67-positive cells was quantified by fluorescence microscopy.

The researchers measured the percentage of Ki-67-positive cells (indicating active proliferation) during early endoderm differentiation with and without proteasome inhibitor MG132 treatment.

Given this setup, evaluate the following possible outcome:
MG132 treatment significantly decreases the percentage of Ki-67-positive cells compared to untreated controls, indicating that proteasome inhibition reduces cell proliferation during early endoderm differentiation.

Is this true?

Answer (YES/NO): NO